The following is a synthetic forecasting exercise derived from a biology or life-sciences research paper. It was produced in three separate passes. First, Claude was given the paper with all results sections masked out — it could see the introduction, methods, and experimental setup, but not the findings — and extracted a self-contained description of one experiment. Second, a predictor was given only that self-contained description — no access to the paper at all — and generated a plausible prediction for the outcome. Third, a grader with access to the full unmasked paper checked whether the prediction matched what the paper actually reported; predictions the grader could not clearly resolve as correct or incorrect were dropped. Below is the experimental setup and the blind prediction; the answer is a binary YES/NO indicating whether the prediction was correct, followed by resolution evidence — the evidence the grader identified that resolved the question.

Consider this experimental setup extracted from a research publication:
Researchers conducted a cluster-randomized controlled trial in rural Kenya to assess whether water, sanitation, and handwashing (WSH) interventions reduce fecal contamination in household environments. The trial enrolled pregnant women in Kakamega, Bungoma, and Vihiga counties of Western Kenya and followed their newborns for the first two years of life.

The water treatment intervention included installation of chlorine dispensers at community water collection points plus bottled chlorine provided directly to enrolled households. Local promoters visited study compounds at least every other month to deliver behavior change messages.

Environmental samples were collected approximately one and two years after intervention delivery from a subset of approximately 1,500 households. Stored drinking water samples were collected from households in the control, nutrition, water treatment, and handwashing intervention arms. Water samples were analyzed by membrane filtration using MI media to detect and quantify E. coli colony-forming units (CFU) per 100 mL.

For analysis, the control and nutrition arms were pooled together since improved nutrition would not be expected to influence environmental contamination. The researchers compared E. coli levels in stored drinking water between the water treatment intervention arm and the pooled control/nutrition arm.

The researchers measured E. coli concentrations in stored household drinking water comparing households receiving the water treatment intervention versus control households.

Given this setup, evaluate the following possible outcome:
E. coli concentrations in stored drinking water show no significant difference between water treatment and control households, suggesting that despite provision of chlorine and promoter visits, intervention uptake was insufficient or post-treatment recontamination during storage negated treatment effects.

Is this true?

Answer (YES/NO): NO